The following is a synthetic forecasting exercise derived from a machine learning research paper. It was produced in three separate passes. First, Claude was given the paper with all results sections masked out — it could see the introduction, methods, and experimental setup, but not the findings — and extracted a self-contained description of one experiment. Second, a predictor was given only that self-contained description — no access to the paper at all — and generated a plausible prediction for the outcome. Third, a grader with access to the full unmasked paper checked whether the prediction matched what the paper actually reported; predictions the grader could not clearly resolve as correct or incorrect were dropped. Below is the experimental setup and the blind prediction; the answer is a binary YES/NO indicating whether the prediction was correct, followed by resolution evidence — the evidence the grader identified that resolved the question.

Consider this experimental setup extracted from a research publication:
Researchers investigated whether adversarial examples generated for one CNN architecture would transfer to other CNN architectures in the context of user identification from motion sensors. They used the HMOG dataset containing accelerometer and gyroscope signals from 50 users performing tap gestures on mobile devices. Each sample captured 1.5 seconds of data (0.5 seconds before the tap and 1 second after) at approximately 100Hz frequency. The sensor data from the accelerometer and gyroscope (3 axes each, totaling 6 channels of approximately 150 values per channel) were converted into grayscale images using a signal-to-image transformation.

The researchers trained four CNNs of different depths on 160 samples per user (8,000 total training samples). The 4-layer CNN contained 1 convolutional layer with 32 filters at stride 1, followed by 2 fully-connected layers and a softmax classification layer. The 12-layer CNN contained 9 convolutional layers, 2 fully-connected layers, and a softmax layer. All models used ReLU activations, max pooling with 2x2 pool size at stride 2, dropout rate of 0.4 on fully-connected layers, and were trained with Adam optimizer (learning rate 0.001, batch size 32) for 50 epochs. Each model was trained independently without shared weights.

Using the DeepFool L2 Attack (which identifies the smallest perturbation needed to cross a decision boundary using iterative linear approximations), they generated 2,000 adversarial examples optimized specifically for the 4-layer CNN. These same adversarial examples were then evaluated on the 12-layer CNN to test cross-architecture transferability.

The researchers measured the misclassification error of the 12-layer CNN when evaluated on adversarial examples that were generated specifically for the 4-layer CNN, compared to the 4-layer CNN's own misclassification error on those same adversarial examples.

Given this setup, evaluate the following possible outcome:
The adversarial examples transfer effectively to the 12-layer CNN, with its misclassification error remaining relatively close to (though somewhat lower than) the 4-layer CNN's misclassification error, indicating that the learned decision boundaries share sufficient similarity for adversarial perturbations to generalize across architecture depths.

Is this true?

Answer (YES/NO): NO